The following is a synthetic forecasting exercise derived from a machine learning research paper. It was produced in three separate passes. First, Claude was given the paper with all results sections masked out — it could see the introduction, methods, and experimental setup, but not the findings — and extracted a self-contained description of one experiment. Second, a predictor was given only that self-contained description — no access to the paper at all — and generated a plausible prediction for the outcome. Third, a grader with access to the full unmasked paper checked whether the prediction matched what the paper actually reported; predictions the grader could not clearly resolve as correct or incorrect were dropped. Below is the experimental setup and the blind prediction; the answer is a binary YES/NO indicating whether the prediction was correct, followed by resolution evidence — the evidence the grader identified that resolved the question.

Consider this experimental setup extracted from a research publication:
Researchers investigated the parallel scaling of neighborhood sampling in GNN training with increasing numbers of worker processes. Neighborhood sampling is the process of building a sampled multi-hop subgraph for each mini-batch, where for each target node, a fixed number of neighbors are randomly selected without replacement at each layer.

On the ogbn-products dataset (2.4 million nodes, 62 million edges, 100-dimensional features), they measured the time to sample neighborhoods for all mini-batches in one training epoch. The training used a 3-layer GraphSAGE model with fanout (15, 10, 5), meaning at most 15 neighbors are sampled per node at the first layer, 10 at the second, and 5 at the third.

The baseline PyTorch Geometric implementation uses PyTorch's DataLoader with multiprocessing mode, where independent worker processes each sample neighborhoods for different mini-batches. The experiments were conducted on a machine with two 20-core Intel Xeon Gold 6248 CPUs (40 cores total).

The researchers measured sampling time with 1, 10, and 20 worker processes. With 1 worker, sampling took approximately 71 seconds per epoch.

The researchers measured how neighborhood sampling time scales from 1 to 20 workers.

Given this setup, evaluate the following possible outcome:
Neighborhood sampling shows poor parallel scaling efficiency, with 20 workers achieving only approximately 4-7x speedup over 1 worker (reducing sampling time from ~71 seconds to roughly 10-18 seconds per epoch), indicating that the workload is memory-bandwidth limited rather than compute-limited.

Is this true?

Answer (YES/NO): NO